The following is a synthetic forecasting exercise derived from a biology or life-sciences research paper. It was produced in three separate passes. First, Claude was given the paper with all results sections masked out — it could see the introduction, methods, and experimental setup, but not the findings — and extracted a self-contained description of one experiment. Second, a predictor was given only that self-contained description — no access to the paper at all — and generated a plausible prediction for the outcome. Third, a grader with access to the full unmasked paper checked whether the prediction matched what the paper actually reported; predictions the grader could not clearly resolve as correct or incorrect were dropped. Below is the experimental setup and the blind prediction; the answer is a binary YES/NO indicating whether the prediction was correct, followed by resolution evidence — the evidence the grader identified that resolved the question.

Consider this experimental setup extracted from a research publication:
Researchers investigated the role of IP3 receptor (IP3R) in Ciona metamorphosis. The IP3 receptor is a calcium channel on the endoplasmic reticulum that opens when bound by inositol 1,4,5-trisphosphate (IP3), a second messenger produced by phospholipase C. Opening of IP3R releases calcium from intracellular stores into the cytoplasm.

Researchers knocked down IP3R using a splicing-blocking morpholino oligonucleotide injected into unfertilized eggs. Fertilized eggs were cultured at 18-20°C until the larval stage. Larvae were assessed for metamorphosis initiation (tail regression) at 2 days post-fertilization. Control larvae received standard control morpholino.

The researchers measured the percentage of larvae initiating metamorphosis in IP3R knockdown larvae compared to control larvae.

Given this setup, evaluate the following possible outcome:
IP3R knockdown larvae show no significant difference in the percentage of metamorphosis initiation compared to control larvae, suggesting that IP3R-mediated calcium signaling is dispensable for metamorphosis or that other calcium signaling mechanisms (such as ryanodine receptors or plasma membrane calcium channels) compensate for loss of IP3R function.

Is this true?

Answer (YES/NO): NO